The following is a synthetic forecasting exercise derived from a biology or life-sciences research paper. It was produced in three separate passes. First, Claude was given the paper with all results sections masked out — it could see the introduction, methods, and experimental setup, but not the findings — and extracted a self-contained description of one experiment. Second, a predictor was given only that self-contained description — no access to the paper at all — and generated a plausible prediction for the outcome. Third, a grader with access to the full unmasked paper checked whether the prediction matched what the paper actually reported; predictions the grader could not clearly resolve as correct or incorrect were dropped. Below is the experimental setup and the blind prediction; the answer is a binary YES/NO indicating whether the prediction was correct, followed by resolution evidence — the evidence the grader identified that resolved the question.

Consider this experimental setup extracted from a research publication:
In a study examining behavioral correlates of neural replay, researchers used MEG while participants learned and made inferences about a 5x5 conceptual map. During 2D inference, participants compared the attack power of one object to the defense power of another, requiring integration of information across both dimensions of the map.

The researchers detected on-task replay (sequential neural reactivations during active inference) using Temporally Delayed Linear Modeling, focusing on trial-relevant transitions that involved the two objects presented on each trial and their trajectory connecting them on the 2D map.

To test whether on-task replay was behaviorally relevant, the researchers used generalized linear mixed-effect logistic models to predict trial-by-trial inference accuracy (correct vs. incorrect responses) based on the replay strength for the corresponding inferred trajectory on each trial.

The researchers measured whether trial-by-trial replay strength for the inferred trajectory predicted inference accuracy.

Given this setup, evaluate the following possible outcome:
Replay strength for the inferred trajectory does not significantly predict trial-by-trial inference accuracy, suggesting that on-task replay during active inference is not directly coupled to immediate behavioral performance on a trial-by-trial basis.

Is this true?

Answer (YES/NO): NO